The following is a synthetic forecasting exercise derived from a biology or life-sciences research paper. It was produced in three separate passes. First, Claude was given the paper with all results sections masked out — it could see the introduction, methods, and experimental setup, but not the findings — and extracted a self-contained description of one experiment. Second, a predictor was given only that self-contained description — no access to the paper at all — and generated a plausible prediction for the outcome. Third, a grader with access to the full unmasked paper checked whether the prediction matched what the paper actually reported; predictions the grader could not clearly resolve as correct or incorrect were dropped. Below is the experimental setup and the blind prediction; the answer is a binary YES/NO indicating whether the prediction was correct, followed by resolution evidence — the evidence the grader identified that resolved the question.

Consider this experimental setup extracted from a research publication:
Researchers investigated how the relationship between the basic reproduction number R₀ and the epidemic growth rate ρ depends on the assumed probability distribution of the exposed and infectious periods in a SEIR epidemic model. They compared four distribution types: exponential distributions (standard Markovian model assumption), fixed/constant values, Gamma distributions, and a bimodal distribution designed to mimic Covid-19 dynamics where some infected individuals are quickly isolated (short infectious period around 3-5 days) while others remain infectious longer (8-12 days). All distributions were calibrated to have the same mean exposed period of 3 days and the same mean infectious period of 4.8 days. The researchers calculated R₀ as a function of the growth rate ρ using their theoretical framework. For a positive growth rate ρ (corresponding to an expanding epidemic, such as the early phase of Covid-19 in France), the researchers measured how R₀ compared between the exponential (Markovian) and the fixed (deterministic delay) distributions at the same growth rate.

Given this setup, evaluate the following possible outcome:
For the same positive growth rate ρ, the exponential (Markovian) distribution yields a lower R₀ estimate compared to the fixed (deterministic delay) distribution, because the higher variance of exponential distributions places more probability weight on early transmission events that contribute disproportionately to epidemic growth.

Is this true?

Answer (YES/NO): YES